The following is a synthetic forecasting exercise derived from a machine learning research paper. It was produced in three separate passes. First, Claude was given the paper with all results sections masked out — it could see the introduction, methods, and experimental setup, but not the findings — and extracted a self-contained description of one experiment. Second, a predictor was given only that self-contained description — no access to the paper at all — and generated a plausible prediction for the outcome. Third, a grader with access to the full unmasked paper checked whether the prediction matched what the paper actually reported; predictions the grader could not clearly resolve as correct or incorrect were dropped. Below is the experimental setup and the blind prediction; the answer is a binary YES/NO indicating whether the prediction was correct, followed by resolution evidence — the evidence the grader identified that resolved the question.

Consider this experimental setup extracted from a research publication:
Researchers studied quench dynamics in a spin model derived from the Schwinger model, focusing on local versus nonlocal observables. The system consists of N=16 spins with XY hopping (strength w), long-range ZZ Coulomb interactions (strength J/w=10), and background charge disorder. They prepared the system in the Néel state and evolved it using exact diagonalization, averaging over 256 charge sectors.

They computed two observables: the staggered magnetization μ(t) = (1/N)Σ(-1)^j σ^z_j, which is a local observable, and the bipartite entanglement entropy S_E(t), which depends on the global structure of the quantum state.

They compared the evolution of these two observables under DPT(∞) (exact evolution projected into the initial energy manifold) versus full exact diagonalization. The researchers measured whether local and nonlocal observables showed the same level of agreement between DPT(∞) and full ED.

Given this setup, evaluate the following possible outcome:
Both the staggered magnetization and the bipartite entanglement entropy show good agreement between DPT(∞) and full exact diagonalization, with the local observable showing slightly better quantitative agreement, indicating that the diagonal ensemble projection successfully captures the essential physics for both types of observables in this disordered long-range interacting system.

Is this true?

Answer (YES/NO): NO